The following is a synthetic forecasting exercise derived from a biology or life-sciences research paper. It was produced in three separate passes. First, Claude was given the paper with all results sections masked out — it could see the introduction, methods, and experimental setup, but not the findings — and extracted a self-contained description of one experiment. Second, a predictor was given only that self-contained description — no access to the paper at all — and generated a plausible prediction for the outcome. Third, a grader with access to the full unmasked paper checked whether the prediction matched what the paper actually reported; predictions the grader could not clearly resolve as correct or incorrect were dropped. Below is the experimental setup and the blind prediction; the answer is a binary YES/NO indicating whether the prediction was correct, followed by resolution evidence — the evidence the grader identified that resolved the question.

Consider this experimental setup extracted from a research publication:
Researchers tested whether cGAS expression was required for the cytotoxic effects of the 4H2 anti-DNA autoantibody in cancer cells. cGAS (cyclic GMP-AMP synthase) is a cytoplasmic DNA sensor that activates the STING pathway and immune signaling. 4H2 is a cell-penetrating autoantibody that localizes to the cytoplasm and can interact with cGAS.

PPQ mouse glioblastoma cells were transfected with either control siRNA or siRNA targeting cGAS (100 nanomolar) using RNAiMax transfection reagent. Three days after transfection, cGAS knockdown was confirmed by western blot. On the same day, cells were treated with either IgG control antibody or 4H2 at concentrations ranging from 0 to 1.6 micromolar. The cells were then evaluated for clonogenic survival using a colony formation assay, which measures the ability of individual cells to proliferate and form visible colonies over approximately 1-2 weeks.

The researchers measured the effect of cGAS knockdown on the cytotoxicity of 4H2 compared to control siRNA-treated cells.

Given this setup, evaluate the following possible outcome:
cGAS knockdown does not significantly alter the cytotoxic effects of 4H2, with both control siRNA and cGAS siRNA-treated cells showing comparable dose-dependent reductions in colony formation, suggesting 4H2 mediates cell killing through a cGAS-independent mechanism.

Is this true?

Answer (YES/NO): NO